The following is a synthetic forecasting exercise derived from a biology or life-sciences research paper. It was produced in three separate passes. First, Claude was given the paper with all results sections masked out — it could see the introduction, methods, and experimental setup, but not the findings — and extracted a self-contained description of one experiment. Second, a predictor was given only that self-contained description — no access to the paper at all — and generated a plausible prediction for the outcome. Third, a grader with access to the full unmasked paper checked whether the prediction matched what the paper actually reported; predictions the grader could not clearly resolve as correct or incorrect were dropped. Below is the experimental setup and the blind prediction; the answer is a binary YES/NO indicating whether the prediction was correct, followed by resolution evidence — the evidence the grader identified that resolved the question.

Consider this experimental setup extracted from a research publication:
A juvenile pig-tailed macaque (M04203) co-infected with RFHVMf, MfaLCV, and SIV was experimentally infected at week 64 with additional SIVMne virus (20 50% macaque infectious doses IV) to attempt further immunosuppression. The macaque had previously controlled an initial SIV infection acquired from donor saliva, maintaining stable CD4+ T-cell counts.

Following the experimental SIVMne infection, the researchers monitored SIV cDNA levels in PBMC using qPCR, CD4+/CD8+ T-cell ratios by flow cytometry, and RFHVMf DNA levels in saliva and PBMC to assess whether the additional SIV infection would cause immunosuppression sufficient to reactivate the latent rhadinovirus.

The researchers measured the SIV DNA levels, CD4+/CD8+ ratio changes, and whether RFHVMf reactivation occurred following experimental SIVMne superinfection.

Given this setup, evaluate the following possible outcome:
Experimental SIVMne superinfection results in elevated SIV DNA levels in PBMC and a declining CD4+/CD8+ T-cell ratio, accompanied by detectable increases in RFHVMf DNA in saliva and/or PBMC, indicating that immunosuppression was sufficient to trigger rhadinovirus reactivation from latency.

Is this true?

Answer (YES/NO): NO